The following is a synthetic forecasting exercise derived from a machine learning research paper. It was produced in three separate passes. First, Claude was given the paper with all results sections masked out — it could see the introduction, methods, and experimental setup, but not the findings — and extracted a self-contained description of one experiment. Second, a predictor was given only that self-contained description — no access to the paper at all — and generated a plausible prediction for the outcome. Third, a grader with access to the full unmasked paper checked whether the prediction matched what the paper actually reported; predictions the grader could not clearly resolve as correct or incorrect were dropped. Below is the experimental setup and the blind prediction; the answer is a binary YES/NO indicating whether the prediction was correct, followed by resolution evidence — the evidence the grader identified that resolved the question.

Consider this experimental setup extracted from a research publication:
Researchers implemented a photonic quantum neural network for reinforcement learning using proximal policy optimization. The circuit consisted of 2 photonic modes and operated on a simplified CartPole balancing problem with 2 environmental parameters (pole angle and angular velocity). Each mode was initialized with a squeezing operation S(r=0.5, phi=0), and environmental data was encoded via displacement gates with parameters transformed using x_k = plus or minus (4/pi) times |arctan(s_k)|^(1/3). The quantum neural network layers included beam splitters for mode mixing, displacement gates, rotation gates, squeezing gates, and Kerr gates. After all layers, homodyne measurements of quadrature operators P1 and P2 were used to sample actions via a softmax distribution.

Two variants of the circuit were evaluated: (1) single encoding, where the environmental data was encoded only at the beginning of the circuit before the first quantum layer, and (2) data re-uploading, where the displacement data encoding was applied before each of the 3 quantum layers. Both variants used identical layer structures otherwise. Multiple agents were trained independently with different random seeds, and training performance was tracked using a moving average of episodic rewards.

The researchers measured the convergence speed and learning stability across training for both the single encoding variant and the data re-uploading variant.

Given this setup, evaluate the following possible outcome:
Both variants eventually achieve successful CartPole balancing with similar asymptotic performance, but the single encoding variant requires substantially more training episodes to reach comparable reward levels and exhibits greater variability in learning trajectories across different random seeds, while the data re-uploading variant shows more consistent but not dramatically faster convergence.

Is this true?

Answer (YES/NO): NO